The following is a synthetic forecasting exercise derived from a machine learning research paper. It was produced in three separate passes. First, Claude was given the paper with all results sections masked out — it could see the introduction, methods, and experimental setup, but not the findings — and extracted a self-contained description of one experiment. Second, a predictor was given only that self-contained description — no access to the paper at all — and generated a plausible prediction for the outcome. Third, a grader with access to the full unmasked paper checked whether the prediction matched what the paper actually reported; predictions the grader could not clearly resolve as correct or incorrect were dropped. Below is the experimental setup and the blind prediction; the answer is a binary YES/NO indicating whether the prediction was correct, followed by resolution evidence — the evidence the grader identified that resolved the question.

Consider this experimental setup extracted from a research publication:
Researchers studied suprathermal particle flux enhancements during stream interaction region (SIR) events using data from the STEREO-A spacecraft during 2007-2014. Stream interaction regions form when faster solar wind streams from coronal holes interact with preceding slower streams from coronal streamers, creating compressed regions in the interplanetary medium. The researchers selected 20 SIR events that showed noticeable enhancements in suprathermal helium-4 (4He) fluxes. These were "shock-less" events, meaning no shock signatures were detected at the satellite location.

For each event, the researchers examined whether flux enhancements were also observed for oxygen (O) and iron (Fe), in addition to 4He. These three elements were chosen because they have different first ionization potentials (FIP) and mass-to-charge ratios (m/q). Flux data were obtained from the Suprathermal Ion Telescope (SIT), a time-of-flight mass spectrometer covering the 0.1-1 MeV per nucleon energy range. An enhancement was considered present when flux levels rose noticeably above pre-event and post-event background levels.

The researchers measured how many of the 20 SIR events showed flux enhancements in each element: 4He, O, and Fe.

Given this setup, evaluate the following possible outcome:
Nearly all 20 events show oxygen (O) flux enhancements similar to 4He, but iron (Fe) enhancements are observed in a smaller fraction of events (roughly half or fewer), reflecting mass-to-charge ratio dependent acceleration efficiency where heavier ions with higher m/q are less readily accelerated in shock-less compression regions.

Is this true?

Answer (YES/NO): NO